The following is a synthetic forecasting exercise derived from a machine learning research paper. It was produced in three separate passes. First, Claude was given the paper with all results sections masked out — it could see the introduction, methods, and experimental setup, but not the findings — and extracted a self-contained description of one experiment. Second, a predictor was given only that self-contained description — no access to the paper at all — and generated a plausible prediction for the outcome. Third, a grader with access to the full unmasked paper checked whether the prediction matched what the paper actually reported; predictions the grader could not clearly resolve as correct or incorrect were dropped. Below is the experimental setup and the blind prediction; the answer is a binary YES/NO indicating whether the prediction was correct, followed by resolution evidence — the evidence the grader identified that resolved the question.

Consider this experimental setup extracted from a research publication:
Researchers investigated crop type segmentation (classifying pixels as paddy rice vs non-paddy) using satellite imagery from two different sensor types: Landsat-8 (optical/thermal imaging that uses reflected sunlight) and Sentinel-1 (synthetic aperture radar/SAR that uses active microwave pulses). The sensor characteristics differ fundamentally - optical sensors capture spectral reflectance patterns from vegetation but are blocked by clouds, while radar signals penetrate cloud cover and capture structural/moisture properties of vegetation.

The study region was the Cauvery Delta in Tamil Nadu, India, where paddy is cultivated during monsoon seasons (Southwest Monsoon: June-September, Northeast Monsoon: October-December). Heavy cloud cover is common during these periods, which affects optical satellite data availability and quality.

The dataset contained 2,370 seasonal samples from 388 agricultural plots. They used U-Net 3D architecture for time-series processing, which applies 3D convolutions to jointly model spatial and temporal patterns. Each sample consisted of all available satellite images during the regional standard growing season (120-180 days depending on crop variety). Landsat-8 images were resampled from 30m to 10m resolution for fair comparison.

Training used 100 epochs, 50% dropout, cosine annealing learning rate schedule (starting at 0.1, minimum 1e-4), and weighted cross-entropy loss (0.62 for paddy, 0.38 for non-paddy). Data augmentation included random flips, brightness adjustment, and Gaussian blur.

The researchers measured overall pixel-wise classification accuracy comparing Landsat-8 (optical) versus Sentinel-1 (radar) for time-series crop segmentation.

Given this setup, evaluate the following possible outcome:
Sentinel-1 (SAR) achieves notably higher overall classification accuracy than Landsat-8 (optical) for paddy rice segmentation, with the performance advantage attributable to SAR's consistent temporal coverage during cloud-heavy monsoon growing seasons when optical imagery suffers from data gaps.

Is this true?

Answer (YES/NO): YES